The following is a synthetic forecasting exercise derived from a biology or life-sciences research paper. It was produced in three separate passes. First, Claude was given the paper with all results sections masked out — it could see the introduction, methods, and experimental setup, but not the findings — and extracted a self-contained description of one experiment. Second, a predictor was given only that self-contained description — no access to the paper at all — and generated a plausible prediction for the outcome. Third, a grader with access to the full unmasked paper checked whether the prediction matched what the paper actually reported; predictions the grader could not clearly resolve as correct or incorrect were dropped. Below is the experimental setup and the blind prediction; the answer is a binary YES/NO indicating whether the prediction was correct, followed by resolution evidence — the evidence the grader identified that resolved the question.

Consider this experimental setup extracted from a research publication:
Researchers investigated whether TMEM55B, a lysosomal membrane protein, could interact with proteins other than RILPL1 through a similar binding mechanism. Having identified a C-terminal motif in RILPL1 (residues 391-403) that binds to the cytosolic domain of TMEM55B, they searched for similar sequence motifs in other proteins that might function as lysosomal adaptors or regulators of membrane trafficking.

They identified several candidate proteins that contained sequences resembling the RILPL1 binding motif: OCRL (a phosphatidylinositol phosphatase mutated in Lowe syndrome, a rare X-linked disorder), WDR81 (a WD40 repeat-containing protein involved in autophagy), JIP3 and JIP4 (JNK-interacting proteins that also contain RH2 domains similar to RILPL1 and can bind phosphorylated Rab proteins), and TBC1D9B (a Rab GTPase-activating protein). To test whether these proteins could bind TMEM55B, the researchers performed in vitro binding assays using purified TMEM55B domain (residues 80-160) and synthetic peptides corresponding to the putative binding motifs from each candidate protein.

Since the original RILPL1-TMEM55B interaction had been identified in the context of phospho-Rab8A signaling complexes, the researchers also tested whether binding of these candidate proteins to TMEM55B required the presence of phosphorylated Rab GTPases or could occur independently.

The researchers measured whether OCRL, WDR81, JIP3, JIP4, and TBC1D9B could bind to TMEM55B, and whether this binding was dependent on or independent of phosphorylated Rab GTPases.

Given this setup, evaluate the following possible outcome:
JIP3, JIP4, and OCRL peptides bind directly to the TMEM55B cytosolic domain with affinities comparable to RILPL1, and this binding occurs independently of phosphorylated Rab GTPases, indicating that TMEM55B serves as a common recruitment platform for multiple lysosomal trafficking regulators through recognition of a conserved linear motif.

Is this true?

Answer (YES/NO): NO